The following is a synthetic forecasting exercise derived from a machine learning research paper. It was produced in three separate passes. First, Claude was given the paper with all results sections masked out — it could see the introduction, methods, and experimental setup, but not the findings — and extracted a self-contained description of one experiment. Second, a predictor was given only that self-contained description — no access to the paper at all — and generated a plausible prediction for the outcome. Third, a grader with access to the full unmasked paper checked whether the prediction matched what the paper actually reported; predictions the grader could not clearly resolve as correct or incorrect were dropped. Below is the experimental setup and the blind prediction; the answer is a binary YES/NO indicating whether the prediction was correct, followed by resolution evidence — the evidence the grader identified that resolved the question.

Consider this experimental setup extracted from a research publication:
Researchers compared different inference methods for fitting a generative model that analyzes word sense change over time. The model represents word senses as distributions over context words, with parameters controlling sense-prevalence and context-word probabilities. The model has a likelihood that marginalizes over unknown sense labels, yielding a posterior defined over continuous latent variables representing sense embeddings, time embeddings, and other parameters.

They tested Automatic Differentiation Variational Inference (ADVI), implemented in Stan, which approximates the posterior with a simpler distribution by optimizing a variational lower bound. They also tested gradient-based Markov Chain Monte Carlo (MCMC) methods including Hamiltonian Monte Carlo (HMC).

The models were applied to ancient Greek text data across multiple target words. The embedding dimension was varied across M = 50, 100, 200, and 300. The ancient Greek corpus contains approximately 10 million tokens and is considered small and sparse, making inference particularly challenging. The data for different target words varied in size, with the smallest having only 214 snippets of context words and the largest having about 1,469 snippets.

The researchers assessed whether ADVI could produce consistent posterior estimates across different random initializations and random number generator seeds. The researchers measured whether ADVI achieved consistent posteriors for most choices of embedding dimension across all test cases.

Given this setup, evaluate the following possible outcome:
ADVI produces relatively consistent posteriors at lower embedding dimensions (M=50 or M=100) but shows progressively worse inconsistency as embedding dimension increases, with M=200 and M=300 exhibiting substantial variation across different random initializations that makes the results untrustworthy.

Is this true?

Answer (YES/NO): NO